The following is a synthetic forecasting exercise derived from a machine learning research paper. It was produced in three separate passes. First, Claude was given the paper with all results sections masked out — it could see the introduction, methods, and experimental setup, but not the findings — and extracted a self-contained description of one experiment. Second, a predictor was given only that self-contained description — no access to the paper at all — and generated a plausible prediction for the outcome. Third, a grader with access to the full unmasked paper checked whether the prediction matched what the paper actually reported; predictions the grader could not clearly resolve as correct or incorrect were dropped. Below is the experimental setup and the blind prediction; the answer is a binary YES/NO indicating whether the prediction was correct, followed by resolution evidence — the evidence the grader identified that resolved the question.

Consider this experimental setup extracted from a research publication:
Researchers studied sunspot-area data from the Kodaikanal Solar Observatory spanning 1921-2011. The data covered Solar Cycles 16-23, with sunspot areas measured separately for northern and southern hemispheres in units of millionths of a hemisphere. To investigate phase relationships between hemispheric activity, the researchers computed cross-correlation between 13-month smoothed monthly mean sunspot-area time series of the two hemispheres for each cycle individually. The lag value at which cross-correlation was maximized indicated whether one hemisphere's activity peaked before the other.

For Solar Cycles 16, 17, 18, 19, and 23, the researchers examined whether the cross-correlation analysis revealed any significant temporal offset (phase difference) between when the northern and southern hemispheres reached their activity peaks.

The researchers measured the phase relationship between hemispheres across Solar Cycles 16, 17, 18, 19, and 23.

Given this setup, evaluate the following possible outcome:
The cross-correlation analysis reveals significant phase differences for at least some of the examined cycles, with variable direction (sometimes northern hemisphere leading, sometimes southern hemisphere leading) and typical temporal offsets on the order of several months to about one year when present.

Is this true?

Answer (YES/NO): NO